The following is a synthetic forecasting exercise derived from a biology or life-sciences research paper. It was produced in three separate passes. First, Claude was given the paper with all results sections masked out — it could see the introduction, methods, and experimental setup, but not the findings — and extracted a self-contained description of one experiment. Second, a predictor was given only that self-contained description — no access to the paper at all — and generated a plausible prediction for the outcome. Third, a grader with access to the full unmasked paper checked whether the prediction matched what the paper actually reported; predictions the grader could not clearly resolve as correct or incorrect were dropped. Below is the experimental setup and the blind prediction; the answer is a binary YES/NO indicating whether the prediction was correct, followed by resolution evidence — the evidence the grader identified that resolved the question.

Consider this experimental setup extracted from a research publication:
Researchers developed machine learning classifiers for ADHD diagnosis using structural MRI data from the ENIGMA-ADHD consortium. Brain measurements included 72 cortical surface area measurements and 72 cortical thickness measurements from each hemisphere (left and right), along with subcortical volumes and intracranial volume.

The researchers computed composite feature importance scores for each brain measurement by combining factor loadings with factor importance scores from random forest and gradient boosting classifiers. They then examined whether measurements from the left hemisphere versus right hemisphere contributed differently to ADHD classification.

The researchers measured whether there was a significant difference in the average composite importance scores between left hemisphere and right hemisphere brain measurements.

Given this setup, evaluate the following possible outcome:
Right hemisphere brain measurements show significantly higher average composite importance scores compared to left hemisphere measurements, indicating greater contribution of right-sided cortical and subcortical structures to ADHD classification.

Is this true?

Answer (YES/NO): NO